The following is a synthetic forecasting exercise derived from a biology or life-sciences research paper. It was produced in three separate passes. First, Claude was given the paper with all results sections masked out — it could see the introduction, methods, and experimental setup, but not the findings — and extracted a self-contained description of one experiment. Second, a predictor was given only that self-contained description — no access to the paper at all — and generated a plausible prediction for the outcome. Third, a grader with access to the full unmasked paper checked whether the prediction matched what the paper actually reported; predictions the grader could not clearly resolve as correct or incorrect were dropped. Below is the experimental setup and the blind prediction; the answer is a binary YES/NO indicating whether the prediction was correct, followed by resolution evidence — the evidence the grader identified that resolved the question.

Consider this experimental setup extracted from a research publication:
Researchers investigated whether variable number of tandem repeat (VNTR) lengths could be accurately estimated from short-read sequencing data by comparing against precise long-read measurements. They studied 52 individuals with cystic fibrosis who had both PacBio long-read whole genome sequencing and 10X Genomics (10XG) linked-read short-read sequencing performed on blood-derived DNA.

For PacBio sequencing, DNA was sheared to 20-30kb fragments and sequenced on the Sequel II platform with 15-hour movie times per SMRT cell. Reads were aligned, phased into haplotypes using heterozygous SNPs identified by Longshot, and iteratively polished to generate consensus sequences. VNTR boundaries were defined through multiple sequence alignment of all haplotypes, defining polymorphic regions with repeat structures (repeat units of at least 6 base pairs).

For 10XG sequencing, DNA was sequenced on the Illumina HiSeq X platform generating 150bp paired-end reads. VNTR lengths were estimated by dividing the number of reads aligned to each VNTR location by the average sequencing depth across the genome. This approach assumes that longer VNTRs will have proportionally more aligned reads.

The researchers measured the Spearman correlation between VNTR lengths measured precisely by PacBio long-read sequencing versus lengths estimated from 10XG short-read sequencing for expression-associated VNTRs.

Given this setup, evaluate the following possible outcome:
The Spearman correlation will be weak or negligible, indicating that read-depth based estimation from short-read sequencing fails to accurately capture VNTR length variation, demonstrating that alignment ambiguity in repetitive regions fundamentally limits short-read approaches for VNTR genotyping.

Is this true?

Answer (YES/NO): NO